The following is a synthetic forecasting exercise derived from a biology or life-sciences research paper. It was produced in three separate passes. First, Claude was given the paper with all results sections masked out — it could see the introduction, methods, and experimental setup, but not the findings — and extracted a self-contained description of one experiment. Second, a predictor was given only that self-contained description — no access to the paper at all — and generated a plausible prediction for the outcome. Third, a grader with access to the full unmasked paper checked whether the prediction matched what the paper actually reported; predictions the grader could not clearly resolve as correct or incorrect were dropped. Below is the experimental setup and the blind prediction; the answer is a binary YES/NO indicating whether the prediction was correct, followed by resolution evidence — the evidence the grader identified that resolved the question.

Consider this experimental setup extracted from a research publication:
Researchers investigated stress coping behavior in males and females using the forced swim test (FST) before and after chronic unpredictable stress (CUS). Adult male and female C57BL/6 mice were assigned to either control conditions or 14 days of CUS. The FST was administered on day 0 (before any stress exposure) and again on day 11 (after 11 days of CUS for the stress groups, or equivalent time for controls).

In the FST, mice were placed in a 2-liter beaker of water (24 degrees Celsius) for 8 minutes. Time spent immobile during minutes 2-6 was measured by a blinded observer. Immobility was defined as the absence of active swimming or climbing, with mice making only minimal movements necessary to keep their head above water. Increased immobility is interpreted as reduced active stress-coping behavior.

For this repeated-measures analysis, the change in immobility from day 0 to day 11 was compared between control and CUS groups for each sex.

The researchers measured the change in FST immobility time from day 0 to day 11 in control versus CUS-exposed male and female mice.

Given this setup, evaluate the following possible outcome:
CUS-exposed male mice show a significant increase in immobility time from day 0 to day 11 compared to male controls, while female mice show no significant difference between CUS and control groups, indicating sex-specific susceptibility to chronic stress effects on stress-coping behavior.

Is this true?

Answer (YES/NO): YES